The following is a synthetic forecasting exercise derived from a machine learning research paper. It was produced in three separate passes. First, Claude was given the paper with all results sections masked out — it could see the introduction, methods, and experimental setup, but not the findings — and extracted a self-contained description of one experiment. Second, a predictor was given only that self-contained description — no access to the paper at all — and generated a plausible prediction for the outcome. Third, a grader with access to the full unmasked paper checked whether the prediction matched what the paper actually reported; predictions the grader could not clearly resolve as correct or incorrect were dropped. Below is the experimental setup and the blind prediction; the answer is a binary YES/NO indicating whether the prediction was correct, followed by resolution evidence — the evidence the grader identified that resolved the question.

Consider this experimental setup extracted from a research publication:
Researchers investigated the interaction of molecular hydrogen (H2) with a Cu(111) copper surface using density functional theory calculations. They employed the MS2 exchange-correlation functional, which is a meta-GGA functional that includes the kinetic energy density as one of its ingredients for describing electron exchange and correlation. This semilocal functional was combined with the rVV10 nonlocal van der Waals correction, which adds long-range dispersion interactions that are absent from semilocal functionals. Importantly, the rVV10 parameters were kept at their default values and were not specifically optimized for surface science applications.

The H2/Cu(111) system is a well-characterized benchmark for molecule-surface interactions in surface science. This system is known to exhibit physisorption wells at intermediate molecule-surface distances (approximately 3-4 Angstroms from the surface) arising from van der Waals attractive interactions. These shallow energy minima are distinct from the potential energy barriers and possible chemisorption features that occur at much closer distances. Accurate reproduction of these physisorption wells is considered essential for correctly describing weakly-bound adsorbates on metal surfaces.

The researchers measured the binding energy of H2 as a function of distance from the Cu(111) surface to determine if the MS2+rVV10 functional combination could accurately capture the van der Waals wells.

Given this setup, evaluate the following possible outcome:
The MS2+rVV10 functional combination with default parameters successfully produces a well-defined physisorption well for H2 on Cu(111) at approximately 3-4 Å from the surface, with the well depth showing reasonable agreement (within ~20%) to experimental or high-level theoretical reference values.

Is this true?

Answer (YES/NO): NO